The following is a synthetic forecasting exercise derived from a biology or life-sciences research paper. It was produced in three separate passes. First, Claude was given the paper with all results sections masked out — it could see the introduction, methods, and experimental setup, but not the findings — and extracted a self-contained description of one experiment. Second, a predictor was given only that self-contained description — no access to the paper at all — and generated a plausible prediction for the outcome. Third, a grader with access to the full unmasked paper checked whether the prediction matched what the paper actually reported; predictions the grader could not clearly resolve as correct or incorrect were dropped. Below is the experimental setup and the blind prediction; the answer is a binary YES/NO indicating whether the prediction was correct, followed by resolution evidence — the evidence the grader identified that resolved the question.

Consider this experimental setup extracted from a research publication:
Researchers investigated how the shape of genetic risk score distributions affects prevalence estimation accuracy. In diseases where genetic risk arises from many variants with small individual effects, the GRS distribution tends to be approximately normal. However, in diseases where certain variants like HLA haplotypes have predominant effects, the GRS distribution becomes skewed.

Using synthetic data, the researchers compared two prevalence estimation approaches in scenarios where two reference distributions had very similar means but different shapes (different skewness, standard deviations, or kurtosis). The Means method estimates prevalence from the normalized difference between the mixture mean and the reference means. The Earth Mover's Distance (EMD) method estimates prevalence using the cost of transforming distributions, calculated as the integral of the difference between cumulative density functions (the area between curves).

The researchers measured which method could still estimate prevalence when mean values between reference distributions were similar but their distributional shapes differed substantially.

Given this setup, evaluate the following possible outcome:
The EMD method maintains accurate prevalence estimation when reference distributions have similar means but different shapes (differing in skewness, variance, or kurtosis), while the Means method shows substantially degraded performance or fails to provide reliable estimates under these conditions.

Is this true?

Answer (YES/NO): YES